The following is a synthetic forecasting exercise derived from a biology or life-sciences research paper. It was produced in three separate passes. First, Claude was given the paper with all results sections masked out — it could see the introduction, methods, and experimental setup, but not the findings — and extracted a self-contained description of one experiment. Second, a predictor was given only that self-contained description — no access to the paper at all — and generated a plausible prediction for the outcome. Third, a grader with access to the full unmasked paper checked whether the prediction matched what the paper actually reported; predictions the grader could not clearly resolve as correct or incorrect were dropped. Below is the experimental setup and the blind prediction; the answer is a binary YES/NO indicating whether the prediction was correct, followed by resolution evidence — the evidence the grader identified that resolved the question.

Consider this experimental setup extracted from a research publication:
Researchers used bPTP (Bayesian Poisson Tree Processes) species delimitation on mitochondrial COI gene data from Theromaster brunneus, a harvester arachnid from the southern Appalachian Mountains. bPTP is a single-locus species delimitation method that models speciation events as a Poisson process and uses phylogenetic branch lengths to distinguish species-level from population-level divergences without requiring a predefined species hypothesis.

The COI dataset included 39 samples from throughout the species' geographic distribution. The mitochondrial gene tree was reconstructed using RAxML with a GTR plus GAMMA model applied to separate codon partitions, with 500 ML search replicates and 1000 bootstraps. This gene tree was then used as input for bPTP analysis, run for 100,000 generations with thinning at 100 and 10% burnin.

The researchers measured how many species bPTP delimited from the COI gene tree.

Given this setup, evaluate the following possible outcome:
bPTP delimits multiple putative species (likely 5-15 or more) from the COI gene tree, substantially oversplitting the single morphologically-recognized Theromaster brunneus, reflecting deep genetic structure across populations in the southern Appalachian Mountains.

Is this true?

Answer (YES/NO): YES